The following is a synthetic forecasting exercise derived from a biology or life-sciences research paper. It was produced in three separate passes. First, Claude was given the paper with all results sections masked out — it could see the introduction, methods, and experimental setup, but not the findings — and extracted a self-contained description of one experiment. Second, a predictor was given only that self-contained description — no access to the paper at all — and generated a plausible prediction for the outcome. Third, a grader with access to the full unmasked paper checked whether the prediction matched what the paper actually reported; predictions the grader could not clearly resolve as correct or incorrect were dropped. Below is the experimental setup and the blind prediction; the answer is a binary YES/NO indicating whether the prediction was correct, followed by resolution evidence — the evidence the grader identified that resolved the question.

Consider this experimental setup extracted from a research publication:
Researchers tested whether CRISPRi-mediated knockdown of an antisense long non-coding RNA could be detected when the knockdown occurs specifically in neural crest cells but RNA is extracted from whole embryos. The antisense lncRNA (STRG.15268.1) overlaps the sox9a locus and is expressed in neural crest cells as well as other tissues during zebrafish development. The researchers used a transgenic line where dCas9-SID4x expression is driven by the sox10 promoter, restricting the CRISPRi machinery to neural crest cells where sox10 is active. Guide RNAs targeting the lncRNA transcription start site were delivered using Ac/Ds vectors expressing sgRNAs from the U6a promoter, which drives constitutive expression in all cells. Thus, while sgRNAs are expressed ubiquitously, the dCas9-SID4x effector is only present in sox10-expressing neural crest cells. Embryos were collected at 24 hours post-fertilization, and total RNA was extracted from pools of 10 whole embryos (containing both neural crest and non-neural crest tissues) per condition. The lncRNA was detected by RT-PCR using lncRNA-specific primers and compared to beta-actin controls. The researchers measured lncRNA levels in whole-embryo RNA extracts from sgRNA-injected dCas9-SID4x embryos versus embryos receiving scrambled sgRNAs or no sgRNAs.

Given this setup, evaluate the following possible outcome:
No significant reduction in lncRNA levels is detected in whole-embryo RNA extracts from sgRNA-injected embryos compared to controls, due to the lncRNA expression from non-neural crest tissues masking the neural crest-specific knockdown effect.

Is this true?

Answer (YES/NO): NO